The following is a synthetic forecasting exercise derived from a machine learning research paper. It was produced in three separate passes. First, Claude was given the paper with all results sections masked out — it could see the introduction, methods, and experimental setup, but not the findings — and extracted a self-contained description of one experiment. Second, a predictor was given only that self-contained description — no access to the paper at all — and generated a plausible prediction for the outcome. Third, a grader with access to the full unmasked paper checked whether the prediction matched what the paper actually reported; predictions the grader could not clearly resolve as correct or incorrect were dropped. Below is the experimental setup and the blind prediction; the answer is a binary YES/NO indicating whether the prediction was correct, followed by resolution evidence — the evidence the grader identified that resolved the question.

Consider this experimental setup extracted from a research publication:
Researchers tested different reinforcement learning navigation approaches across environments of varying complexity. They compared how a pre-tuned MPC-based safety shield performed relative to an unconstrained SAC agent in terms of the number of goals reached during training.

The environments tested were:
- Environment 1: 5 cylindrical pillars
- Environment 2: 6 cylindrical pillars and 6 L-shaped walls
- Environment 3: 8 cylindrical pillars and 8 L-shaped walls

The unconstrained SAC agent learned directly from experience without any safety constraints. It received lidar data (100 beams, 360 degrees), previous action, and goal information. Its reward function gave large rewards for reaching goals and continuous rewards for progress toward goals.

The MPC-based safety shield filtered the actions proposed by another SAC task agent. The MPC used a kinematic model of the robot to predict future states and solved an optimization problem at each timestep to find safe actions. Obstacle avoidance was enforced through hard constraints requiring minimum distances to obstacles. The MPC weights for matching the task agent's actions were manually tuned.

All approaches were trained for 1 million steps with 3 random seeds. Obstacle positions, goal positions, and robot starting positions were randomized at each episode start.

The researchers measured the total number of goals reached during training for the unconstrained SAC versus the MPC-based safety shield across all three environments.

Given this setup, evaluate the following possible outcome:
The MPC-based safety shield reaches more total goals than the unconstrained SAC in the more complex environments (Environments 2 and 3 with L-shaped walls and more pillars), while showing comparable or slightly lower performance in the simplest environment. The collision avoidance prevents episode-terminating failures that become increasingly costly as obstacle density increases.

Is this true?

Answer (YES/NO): NO